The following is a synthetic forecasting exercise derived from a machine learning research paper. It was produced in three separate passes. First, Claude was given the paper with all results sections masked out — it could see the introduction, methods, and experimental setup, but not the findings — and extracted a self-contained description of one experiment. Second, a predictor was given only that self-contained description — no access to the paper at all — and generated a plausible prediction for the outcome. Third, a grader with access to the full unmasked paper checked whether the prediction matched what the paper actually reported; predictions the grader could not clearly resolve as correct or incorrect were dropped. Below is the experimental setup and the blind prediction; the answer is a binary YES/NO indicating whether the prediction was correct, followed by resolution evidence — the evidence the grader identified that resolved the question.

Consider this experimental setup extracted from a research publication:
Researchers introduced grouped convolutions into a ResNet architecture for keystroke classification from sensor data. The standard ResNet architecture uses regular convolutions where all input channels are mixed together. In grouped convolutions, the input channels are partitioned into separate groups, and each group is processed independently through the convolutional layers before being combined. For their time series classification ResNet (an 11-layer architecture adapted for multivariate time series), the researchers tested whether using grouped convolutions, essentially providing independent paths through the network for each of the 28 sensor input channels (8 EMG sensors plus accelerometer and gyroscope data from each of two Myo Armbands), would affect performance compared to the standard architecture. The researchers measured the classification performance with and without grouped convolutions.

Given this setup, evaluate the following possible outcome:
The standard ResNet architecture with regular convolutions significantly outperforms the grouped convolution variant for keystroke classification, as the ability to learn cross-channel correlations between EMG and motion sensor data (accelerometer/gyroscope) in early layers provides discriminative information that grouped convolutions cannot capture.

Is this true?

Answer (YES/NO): NO